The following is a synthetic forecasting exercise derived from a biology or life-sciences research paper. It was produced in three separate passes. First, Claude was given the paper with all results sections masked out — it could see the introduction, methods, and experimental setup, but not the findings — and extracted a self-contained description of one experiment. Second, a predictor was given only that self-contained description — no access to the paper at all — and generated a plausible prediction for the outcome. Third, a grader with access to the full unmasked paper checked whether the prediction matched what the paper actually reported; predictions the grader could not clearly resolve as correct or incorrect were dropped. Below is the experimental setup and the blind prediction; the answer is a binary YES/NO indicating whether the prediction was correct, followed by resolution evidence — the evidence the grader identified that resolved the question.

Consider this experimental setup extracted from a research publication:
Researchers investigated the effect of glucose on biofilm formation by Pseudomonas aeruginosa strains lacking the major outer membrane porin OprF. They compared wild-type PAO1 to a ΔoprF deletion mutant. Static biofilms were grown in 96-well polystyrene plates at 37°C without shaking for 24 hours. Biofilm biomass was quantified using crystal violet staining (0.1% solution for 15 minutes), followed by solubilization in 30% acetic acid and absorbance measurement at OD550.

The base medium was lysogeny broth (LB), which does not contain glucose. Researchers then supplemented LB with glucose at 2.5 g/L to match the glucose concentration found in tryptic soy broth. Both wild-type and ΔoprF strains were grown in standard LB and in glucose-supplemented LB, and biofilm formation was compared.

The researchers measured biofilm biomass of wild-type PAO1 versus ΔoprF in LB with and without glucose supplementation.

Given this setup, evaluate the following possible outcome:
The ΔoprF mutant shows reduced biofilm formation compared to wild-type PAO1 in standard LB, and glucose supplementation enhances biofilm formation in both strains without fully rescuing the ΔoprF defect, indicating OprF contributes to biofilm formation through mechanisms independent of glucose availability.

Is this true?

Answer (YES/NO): NO